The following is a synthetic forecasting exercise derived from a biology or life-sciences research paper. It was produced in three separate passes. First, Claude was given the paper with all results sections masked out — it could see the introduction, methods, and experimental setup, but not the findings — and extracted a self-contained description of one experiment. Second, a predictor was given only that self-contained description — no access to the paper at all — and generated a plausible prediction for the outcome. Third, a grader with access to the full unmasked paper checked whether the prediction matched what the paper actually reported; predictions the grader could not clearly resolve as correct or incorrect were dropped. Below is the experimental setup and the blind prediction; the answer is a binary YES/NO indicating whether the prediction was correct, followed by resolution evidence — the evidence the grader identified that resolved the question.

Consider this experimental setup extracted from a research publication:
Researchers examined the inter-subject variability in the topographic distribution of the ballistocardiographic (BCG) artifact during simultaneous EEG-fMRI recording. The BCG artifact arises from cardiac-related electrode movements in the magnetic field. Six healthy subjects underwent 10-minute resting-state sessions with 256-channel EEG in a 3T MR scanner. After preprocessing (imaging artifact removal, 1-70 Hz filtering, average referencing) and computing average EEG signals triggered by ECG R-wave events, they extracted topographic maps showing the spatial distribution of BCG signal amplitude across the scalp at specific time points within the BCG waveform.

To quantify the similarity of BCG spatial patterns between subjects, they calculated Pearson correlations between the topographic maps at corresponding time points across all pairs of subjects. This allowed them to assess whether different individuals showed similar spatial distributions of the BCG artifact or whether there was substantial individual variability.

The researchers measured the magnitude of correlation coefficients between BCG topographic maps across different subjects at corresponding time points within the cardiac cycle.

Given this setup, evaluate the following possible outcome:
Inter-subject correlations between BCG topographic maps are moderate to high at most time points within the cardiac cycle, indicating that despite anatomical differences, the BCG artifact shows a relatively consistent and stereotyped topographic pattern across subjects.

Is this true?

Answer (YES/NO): YES